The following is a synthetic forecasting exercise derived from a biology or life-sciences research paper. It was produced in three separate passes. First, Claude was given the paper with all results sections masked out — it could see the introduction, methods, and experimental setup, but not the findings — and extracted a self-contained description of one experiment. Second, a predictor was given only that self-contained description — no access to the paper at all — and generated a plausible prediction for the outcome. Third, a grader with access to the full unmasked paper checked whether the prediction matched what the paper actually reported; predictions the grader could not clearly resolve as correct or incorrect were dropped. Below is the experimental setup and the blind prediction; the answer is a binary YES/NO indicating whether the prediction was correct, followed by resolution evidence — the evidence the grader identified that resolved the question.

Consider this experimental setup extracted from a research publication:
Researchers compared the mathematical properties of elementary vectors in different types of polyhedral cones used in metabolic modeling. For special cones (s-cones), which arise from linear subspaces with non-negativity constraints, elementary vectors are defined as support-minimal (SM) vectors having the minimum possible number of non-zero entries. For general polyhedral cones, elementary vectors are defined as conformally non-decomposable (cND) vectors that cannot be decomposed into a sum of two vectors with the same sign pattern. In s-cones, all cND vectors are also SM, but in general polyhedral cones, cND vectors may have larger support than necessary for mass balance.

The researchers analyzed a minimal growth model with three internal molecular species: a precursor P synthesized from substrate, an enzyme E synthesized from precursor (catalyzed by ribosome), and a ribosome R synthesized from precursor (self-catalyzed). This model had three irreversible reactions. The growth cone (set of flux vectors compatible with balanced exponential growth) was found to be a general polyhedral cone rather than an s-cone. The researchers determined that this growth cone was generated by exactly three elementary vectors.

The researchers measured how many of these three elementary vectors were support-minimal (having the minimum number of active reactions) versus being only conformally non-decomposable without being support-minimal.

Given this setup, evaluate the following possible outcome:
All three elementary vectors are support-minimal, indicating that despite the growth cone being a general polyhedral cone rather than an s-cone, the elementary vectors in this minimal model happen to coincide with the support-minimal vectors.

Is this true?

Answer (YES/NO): NO